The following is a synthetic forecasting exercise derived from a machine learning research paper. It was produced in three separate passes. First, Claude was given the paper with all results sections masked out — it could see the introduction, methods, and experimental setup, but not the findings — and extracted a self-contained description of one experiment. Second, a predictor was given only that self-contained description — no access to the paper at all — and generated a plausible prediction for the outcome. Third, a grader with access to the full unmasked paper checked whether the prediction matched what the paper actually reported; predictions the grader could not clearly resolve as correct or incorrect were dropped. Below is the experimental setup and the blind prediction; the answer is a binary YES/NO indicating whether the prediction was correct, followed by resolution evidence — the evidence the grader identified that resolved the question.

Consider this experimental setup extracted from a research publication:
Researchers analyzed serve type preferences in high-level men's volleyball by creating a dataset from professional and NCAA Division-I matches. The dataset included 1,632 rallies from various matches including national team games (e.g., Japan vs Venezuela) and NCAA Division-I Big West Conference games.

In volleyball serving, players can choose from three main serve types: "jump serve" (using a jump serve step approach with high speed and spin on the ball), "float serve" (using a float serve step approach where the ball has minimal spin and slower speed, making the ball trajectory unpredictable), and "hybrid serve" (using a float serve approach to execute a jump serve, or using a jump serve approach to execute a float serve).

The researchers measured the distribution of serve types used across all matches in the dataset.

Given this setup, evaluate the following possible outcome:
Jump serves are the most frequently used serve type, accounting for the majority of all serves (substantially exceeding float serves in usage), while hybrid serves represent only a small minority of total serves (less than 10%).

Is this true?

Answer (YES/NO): YES